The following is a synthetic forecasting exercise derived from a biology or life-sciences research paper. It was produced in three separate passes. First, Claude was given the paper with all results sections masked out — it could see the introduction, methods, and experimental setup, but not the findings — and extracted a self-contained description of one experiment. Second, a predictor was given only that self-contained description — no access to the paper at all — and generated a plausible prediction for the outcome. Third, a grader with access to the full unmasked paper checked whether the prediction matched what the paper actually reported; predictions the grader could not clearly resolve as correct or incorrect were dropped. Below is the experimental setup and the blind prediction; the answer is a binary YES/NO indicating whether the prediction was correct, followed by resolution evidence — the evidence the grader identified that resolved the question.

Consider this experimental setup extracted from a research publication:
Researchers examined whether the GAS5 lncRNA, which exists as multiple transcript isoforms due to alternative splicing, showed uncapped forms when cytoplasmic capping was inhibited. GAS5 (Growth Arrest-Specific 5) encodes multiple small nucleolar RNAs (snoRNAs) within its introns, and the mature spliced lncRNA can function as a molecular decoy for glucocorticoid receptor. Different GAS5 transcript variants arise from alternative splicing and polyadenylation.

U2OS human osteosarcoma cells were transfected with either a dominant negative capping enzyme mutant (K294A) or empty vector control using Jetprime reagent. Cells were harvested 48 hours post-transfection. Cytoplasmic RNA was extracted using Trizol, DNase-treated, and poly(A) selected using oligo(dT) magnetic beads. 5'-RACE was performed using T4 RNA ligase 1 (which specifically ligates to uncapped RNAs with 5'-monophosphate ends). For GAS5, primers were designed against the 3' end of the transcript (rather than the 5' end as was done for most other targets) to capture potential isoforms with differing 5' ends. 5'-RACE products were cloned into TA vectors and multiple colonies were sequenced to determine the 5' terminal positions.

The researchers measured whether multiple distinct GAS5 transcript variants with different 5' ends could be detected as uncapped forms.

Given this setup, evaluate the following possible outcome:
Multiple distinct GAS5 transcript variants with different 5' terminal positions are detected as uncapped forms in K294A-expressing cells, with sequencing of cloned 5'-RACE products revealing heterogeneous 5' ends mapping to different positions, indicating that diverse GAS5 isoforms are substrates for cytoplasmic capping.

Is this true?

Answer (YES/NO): NO